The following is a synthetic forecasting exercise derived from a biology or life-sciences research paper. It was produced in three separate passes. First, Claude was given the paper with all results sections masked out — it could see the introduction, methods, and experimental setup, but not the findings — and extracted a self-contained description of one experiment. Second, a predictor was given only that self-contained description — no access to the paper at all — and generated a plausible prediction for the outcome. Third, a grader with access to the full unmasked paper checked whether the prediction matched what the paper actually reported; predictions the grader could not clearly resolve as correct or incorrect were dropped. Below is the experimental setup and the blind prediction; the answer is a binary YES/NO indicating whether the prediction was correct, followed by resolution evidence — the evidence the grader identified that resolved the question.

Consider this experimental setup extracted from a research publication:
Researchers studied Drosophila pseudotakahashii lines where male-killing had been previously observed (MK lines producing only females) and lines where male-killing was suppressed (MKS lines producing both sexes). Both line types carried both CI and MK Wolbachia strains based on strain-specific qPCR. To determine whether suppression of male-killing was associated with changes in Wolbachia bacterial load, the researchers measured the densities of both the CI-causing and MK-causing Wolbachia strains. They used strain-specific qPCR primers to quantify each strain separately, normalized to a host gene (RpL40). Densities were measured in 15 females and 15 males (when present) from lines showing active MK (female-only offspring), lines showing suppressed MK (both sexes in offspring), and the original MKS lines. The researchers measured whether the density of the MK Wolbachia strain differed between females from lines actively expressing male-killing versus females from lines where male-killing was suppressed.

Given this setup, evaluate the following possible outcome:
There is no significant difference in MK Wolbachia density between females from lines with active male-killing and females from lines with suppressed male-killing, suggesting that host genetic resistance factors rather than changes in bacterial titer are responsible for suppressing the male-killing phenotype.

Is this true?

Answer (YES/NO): YES